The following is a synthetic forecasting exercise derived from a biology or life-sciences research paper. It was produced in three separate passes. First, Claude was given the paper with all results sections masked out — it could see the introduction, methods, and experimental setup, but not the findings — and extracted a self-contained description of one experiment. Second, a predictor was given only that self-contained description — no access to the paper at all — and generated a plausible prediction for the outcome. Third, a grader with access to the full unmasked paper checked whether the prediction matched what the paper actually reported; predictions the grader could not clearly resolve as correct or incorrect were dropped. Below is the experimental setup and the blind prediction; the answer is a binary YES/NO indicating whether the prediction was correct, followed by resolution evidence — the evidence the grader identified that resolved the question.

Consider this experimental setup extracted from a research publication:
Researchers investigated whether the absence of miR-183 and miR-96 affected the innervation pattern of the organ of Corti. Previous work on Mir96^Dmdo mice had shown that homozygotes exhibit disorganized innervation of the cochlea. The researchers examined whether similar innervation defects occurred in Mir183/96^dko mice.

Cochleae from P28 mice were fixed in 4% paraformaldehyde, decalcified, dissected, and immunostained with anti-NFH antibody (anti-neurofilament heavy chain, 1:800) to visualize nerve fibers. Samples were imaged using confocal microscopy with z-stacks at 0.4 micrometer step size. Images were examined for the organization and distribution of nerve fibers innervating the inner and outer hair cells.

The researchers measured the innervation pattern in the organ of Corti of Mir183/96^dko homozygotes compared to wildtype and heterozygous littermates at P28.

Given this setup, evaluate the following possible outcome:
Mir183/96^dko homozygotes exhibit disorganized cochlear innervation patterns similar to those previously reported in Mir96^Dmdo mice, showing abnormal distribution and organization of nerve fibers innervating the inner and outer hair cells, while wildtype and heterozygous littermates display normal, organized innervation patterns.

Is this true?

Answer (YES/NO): NO